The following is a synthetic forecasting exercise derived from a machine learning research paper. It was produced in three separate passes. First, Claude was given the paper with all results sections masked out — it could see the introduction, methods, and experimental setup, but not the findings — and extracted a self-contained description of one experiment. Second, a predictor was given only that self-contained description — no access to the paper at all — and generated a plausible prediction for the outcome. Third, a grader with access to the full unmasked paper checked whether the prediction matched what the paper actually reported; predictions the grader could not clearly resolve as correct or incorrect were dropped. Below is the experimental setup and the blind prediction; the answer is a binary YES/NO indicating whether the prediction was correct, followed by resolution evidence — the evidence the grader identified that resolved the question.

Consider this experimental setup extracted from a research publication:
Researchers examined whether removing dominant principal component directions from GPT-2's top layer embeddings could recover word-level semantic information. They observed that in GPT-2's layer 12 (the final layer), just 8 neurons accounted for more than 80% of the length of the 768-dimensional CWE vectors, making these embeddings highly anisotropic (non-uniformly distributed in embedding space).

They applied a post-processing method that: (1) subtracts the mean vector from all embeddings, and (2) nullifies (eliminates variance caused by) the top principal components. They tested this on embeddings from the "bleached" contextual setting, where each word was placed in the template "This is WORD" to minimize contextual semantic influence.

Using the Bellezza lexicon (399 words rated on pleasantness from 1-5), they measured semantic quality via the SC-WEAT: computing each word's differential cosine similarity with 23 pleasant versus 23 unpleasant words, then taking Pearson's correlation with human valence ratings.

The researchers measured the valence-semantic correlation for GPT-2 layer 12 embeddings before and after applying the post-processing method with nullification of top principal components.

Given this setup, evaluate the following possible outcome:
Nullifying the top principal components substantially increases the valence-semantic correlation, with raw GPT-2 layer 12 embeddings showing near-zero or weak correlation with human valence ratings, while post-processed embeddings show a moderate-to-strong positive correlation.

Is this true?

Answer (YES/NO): YES